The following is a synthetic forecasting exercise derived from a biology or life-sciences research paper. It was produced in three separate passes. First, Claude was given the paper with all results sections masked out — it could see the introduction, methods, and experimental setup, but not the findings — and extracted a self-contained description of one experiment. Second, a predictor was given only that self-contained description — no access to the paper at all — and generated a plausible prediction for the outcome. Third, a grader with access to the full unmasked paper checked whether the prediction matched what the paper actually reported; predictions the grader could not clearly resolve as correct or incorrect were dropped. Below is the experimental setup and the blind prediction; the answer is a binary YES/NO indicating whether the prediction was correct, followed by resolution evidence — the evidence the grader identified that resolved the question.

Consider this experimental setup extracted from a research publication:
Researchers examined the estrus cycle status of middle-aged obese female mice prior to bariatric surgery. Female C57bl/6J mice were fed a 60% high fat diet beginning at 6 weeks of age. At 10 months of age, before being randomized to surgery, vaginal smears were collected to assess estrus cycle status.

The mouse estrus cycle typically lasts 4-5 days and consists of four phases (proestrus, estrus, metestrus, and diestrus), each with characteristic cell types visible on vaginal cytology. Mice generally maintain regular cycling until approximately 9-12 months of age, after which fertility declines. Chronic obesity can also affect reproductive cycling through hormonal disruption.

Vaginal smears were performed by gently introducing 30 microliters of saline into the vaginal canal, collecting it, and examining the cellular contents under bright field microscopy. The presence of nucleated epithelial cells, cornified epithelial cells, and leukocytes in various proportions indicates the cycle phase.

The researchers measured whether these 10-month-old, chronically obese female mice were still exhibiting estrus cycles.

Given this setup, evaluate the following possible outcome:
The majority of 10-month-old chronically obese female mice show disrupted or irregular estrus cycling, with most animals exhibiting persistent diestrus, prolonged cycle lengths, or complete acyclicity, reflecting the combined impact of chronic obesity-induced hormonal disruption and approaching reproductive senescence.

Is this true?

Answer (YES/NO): NO